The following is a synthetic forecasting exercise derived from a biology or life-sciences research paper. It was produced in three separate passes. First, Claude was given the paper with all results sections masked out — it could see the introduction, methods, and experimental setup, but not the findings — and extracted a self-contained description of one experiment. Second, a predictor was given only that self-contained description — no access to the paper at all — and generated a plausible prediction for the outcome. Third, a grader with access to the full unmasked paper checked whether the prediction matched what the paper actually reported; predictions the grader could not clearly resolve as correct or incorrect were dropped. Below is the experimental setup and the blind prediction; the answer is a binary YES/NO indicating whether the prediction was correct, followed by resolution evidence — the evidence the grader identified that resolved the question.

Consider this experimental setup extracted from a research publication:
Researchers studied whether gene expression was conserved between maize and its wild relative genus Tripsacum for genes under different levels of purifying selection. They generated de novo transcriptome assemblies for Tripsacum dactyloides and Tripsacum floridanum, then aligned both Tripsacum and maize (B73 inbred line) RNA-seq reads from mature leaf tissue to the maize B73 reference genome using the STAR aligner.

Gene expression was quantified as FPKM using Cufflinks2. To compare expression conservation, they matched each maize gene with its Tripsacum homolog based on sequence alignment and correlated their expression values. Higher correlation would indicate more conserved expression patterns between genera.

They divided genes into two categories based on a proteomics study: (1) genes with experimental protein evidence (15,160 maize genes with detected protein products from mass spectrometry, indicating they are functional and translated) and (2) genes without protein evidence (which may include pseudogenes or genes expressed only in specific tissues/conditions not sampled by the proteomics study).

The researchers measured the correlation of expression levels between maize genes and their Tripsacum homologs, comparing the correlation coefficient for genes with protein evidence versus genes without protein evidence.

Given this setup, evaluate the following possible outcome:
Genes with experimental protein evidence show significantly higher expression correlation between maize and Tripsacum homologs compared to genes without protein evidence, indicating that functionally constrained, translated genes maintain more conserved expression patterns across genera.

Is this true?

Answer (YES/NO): YES